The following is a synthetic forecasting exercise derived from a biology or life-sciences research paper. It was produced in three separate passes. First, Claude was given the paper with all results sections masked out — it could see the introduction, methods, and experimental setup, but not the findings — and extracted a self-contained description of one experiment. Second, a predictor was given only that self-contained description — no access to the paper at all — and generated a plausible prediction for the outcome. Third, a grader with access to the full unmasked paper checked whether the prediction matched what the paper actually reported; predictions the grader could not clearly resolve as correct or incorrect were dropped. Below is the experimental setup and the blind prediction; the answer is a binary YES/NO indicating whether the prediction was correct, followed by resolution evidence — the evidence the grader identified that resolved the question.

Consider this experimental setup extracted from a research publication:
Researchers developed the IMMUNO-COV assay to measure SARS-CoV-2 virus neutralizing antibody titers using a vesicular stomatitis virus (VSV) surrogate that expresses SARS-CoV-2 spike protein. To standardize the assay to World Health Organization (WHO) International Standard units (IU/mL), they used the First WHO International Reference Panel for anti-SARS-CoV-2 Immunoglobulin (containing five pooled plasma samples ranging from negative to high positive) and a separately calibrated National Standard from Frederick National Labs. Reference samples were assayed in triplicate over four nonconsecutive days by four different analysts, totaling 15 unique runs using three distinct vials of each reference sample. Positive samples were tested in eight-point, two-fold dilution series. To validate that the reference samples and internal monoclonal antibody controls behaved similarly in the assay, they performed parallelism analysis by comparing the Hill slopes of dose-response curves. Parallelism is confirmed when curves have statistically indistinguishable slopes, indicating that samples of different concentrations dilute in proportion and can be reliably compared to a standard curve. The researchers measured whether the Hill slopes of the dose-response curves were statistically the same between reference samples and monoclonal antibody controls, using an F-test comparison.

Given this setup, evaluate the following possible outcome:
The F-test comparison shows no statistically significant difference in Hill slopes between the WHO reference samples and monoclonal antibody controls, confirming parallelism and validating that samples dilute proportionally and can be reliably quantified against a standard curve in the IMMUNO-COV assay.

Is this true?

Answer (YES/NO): YES